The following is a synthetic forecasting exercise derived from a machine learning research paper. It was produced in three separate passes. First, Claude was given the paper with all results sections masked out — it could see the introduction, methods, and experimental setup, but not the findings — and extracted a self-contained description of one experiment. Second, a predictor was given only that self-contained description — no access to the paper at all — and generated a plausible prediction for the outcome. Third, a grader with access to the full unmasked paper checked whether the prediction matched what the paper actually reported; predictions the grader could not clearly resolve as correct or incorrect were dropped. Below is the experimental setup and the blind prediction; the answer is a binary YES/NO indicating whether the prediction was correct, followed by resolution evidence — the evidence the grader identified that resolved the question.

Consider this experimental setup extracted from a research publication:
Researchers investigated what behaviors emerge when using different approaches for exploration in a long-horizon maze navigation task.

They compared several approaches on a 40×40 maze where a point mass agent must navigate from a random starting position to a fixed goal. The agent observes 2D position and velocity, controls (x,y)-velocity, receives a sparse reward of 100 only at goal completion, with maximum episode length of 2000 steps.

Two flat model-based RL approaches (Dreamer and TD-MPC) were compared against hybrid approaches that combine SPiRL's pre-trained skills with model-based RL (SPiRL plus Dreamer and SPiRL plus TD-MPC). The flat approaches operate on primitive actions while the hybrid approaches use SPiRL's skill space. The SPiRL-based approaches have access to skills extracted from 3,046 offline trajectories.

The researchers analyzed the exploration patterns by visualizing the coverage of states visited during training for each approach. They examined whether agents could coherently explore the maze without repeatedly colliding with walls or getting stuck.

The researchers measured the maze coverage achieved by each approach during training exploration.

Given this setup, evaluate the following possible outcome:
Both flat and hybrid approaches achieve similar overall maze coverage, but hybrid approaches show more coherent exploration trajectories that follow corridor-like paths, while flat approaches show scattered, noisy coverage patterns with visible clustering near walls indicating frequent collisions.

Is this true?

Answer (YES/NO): NO